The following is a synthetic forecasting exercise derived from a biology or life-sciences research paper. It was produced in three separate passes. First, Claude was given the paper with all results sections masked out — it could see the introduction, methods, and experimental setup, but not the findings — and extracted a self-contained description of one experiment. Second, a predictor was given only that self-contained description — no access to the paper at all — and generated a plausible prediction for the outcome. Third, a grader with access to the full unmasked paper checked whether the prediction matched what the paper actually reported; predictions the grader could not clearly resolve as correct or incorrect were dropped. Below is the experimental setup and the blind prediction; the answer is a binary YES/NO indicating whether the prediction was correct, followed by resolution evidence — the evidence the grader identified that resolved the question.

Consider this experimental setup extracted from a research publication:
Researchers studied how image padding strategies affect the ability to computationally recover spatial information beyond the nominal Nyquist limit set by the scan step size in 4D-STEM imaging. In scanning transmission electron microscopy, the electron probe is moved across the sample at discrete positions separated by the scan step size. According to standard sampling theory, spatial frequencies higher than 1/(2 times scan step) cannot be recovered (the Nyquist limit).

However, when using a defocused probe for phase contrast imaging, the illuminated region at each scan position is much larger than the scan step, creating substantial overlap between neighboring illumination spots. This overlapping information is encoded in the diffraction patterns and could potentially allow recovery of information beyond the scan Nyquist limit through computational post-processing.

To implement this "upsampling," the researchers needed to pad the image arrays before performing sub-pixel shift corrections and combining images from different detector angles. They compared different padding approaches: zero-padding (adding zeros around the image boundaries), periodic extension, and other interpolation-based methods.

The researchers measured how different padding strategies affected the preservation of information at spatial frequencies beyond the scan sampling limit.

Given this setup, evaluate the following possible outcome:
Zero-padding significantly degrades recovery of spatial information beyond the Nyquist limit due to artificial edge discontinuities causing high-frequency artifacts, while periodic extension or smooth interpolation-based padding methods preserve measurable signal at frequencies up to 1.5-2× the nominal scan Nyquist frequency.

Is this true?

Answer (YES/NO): NO